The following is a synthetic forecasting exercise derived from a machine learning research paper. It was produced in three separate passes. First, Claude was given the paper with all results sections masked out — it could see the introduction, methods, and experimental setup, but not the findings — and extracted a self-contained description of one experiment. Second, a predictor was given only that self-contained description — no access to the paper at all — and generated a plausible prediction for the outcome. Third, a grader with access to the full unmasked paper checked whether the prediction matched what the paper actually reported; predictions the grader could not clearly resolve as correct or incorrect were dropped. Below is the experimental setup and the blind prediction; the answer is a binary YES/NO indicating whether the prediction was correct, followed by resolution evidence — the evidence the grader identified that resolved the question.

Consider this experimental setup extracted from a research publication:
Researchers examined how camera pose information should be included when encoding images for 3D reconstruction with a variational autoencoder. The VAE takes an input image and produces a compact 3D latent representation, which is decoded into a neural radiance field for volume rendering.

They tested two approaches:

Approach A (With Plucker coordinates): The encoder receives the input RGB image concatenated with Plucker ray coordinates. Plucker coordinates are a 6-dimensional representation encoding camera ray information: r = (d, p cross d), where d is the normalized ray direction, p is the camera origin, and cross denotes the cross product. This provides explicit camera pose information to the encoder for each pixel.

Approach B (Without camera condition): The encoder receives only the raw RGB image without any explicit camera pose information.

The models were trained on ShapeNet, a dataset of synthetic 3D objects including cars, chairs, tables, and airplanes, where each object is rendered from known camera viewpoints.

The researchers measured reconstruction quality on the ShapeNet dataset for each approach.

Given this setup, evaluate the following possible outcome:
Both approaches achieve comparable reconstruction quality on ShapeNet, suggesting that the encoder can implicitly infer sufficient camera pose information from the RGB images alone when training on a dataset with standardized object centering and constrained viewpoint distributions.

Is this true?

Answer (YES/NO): YES